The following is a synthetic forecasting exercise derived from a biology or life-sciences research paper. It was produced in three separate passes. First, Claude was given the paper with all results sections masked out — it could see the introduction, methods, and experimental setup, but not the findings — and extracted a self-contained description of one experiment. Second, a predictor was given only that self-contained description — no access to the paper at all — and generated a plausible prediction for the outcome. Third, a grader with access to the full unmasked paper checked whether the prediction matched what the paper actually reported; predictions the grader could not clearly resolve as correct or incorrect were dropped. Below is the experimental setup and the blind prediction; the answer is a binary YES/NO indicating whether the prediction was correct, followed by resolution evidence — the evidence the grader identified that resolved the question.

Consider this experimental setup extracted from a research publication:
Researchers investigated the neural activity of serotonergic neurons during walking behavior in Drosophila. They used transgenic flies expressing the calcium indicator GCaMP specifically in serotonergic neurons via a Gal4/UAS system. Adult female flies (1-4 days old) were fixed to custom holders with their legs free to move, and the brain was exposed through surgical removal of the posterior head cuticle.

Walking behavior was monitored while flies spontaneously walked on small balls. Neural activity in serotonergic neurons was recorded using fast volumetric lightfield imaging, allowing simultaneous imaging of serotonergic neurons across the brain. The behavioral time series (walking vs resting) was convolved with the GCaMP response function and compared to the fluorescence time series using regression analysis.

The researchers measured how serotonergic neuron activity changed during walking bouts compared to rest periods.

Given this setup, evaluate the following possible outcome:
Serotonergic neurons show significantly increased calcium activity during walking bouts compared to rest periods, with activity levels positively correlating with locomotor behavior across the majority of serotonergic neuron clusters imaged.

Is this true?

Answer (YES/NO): NO